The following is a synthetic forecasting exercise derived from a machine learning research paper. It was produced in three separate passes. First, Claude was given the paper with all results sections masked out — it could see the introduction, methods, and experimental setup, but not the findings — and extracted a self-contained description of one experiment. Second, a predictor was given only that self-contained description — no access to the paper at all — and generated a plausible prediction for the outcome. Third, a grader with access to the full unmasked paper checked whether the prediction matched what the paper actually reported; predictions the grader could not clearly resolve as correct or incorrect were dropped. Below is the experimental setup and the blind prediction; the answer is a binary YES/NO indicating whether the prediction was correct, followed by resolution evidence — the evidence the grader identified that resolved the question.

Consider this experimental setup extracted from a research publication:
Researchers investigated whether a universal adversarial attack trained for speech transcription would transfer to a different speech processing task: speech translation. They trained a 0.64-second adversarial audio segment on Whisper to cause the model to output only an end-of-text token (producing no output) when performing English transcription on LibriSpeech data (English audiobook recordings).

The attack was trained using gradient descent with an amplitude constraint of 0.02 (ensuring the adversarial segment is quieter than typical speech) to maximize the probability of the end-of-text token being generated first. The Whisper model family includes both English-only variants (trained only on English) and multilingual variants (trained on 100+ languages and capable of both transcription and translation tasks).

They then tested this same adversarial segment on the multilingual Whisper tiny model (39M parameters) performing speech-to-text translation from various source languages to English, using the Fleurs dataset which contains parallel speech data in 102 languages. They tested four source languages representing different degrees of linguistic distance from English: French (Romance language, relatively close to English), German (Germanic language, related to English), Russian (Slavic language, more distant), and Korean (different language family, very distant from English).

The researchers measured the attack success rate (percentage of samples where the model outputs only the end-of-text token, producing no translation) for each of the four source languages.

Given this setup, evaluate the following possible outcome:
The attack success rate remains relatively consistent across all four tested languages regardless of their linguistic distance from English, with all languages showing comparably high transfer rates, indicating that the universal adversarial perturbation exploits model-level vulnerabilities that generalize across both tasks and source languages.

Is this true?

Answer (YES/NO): NO